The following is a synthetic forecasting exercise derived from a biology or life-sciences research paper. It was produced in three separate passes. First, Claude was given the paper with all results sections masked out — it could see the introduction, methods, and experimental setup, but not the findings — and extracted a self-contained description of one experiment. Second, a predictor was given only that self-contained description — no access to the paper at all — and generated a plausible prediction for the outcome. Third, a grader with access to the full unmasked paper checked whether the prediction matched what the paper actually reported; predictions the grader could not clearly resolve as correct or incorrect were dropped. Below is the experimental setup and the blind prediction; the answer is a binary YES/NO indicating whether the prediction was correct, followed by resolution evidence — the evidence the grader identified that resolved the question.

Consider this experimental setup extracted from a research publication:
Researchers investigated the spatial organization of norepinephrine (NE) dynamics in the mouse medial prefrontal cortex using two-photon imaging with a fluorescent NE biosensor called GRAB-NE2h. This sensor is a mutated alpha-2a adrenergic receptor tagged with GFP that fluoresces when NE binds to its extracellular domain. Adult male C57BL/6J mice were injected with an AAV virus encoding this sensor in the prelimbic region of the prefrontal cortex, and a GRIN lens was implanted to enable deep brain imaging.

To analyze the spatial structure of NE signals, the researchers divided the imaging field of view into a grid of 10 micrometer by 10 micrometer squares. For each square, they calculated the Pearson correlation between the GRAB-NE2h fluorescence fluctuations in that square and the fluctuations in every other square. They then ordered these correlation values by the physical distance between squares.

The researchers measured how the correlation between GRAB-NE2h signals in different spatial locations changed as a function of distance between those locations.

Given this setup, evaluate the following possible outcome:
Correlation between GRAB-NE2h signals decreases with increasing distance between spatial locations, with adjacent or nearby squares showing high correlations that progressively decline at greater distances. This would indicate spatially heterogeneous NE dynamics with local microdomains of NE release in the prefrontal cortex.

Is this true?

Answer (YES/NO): YES